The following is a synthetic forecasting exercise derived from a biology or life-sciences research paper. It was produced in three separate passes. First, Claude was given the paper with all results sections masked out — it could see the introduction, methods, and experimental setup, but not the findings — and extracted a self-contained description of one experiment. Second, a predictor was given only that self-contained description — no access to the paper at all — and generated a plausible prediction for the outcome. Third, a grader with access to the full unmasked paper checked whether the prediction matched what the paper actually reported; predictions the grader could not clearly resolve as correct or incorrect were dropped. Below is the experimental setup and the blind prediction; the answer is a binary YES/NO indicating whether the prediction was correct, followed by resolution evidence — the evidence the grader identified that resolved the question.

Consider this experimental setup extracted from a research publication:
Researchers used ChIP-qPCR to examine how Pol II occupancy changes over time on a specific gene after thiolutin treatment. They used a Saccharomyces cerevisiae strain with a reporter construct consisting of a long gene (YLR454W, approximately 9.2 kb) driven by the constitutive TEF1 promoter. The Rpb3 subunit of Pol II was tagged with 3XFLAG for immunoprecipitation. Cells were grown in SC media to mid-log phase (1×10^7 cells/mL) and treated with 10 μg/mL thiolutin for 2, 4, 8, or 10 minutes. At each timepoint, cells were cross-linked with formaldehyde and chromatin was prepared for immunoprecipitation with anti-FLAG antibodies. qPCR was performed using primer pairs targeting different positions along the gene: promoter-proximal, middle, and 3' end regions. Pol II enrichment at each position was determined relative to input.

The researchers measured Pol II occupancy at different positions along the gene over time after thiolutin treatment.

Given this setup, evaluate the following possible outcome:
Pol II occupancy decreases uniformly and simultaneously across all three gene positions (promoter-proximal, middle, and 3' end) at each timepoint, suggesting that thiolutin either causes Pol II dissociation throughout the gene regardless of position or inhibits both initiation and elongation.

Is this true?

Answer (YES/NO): NO